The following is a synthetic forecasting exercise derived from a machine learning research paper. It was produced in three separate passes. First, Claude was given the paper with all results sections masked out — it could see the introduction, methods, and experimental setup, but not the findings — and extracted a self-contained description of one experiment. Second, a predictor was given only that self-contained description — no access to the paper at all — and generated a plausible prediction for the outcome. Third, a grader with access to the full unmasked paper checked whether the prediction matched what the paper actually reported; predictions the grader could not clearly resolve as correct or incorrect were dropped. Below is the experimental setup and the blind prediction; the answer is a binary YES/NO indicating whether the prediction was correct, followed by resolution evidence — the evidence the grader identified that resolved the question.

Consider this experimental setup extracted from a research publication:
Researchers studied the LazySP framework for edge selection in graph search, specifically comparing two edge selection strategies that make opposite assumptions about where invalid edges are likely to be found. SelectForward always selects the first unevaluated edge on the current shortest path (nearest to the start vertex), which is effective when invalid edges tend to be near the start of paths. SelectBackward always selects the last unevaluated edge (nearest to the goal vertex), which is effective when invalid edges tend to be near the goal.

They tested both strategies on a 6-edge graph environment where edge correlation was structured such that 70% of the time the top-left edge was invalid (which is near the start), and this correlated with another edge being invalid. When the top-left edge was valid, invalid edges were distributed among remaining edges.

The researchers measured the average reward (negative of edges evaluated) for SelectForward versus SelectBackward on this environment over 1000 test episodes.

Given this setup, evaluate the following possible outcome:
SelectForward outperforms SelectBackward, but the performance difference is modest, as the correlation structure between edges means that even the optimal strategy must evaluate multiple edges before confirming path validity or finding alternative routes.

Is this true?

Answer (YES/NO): NO